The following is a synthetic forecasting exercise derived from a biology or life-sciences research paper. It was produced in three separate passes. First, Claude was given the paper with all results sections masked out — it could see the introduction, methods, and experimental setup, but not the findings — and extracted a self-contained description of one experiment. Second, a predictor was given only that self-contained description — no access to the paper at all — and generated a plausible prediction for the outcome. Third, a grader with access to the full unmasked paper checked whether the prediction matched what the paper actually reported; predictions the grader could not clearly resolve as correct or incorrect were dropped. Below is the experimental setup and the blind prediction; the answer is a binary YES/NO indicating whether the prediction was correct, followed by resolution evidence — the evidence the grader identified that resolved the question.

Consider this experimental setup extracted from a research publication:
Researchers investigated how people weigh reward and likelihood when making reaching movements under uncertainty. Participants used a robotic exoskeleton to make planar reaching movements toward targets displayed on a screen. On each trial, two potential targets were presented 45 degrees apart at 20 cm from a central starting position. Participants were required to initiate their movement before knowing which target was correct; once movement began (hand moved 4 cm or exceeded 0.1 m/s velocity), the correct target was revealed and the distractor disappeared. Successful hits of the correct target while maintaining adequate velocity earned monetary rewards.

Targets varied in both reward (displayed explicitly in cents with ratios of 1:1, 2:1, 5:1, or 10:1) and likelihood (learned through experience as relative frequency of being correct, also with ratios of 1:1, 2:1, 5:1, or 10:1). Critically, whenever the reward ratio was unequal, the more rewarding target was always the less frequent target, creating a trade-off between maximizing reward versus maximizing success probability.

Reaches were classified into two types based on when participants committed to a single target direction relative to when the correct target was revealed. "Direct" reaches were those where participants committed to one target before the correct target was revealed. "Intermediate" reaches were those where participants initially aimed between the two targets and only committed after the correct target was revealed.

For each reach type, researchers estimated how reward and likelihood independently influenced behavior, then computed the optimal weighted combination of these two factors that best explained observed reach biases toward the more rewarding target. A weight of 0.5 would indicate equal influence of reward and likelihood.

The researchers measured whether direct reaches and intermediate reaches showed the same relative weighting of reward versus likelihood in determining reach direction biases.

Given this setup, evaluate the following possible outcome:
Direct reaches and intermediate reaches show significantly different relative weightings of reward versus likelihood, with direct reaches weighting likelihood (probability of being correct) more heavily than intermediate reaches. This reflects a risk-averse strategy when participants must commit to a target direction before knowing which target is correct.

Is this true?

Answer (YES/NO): YES